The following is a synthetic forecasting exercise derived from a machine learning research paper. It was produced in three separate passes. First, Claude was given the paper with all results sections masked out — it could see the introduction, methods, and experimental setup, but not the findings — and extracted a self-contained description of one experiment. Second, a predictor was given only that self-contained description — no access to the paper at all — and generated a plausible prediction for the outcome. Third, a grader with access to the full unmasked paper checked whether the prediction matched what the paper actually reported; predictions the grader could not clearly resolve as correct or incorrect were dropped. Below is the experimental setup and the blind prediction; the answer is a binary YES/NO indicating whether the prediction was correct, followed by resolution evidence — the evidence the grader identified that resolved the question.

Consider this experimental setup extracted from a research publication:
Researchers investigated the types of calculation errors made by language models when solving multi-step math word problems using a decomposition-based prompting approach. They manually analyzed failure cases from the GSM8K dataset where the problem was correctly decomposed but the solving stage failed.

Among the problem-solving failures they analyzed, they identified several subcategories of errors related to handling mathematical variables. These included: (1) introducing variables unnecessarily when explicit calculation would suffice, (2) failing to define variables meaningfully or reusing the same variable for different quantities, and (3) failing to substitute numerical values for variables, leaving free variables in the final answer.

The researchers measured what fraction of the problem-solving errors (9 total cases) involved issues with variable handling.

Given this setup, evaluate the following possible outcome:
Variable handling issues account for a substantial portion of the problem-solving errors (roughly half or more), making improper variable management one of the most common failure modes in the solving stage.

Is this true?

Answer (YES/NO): NO